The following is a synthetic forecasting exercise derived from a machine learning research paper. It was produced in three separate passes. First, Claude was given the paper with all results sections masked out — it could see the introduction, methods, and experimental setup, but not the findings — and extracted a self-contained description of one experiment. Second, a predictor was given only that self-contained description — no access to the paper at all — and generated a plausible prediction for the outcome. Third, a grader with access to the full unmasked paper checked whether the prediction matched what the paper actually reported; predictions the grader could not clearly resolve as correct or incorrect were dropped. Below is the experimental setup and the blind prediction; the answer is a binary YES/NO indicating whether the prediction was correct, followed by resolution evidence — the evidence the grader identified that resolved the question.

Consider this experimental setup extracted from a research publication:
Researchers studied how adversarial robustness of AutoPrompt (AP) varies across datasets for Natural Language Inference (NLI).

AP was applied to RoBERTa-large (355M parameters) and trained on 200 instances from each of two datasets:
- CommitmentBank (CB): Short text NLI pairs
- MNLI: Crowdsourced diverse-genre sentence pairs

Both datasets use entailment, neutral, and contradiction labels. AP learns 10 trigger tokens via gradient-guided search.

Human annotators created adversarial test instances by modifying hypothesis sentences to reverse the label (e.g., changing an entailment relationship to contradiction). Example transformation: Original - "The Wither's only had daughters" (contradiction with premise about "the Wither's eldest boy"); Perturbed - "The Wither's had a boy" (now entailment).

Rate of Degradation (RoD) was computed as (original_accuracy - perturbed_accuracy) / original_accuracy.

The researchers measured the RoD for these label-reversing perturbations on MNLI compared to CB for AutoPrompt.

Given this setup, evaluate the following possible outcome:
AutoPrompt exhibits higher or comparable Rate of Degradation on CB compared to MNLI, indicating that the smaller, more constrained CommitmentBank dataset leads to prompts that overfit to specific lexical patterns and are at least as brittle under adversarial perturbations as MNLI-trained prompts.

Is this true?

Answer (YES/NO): YES